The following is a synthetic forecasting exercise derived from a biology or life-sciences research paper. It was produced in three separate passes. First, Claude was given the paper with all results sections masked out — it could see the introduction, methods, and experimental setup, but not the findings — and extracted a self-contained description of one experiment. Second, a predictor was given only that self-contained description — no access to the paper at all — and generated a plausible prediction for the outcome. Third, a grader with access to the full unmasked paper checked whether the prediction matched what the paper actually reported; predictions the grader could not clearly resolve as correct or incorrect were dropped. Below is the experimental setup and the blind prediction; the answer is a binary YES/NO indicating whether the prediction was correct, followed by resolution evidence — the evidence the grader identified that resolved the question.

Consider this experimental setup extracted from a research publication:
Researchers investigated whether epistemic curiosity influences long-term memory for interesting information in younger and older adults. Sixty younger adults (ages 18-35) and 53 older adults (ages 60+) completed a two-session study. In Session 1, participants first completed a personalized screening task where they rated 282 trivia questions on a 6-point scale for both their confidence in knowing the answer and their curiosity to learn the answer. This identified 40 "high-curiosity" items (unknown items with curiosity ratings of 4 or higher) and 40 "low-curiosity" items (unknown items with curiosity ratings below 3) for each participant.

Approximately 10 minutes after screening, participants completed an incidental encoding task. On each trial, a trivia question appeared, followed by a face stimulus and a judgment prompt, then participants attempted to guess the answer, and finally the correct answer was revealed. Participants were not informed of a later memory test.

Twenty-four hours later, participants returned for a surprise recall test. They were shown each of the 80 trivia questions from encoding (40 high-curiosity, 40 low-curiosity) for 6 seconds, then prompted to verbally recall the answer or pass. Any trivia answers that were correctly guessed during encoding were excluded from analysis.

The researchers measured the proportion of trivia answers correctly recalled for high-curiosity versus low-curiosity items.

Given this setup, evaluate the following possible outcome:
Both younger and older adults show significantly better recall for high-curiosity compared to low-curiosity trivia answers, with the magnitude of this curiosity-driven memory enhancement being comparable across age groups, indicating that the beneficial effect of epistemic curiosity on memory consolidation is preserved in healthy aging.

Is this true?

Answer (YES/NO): YES